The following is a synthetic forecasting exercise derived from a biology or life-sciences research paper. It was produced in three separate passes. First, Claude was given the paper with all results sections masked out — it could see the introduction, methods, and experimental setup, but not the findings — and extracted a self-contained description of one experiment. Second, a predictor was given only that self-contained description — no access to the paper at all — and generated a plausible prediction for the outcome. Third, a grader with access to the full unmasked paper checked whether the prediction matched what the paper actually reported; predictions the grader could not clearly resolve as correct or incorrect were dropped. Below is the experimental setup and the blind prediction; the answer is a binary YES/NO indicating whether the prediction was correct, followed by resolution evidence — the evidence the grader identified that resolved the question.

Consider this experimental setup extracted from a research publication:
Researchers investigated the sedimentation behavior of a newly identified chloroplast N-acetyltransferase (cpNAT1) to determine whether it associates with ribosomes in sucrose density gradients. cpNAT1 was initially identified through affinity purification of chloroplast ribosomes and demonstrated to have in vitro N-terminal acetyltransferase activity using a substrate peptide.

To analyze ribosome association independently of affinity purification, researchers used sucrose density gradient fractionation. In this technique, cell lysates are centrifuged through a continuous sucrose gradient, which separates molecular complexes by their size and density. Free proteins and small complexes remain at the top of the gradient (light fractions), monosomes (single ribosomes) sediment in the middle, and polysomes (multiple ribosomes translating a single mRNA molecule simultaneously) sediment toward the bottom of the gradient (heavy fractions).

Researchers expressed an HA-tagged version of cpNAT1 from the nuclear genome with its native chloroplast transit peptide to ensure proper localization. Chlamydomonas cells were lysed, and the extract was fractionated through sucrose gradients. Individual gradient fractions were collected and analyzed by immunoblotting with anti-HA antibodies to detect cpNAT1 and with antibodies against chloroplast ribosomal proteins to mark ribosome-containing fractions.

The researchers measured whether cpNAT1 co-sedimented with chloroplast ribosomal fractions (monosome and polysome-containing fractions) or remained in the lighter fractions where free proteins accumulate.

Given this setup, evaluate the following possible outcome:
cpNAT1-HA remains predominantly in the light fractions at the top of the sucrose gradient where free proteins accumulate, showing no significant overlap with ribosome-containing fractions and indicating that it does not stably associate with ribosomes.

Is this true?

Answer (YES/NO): NO